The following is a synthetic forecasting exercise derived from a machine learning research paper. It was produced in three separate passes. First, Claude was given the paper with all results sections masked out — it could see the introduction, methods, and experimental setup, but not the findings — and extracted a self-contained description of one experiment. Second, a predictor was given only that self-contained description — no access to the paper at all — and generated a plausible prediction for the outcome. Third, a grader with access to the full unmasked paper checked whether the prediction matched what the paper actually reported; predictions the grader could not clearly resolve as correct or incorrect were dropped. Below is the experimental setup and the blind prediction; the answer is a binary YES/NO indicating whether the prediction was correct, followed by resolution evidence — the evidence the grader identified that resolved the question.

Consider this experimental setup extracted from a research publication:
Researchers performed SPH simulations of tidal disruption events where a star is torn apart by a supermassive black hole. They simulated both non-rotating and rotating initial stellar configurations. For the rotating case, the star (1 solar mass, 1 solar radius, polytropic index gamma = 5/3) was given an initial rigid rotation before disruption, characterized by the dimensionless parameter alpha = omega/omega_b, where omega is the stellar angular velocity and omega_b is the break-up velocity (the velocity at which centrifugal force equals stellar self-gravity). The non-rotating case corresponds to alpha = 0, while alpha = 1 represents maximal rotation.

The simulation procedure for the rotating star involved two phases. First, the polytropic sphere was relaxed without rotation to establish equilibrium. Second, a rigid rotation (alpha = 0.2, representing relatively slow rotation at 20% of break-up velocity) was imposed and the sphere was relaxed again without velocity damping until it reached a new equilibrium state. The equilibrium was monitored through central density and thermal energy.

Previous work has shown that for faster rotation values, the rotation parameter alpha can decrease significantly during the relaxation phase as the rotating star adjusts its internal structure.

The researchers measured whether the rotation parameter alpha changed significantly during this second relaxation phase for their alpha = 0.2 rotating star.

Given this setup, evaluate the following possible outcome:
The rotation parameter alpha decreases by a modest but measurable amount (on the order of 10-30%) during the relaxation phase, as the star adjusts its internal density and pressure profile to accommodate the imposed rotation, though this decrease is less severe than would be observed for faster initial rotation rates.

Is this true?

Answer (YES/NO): NO